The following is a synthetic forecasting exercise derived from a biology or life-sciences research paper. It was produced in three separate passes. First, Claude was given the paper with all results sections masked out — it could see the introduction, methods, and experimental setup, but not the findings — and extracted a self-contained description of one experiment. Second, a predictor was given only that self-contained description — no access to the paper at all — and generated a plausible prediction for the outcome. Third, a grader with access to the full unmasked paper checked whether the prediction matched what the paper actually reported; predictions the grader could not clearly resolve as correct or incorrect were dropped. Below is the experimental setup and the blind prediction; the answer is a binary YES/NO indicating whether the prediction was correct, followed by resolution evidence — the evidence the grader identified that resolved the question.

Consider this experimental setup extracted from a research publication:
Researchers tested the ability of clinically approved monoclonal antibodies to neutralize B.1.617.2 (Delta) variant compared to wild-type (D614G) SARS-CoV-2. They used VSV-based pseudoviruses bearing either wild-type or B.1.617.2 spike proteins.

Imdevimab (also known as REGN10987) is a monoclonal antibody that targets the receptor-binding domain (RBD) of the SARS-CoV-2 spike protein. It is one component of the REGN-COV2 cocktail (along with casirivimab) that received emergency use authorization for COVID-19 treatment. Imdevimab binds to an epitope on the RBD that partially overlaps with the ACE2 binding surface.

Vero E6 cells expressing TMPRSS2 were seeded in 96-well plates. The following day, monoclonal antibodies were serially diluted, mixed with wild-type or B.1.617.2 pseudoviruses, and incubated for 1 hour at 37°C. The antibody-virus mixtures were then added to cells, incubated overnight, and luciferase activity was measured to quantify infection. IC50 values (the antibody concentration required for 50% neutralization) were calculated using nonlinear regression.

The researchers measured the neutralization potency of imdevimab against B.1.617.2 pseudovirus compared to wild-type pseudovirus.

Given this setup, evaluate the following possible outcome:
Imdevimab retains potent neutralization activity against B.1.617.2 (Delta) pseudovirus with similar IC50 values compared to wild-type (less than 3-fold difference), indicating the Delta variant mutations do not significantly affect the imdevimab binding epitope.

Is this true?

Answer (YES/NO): NO